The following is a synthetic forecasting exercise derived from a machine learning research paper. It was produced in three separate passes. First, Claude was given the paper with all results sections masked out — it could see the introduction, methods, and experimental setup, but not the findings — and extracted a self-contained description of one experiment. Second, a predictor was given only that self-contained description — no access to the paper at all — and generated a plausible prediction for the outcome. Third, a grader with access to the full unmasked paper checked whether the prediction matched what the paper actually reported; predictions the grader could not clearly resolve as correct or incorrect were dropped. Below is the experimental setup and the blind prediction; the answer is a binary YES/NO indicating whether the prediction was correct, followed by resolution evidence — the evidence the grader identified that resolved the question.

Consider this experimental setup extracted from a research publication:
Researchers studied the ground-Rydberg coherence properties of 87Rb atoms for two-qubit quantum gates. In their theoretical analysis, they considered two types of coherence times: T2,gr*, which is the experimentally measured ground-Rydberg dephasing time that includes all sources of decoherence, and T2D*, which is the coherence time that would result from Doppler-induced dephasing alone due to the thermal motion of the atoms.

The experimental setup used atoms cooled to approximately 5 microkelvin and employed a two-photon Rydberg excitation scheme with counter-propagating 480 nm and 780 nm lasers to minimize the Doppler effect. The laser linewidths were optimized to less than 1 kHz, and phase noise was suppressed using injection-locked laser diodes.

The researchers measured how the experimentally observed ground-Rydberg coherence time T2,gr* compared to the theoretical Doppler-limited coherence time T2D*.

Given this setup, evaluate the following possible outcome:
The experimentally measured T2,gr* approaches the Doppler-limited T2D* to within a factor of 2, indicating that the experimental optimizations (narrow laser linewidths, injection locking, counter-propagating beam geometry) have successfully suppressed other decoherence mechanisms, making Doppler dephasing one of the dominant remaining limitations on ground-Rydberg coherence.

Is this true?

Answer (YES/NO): YES